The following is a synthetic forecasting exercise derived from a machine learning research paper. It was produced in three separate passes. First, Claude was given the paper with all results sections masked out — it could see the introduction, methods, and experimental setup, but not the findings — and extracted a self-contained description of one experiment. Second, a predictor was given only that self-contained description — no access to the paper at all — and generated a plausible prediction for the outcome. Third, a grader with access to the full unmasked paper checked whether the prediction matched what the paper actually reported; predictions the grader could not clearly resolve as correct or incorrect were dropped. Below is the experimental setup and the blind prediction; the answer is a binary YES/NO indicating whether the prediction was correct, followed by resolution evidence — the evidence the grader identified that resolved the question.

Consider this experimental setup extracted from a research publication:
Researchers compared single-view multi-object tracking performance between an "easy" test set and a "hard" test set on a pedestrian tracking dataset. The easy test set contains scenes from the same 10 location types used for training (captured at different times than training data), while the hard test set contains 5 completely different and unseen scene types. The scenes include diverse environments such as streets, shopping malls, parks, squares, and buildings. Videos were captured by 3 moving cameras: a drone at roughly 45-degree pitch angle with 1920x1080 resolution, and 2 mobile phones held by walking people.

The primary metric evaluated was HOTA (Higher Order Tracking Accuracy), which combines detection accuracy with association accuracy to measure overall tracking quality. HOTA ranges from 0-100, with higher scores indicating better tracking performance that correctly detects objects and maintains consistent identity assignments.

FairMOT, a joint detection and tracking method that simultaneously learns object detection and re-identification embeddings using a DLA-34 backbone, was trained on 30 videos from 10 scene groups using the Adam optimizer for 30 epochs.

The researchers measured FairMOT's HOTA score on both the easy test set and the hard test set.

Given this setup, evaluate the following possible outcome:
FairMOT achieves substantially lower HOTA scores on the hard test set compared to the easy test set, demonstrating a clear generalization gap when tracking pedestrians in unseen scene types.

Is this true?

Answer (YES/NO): YES